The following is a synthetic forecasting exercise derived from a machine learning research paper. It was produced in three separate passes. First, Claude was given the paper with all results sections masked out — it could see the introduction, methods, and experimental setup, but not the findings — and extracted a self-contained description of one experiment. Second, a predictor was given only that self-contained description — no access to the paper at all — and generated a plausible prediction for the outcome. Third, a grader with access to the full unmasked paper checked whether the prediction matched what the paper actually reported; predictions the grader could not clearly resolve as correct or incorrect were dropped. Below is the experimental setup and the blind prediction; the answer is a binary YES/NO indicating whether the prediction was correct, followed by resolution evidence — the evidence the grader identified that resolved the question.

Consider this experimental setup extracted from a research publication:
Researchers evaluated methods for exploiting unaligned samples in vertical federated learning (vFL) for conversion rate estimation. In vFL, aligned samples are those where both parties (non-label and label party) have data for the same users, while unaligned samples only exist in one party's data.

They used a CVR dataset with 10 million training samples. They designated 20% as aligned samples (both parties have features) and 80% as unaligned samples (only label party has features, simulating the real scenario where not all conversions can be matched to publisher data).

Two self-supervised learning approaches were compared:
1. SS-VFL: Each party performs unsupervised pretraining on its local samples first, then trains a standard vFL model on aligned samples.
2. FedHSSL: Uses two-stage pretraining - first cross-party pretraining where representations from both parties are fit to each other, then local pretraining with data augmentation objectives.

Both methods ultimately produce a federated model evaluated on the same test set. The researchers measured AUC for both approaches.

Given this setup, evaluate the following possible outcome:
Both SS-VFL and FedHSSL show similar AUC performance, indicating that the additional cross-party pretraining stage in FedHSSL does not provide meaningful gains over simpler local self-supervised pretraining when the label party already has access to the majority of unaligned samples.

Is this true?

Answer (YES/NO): NO